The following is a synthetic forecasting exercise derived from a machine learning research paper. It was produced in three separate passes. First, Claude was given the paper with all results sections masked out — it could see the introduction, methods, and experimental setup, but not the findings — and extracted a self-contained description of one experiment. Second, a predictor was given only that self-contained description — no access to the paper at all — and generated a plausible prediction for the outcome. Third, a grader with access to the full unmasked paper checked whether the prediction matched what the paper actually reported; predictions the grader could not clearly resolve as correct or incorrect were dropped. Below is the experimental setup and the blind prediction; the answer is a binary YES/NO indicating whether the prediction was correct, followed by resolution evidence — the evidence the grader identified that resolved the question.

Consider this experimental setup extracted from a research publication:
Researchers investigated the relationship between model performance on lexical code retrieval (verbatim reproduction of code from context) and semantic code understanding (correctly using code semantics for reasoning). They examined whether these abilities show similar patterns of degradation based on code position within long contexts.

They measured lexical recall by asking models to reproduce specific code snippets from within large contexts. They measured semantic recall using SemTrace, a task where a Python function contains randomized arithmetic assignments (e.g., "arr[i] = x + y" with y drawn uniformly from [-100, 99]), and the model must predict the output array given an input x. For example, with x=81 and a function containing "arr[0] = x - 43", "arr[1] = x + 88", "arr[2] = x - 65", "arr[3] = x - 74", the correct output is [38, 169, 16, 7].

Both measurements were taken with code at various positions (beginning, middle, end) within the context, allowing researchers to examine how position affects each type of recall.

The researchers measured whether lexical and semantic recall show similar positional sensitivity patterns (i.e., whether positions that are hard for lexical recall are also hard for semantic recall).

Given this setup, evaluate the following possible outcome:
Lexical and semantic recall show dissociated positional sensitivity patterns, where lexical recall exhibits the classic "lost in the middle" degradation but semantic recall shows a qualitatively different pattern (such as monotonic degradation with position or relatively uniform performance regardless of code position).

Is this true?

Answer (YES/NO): NO